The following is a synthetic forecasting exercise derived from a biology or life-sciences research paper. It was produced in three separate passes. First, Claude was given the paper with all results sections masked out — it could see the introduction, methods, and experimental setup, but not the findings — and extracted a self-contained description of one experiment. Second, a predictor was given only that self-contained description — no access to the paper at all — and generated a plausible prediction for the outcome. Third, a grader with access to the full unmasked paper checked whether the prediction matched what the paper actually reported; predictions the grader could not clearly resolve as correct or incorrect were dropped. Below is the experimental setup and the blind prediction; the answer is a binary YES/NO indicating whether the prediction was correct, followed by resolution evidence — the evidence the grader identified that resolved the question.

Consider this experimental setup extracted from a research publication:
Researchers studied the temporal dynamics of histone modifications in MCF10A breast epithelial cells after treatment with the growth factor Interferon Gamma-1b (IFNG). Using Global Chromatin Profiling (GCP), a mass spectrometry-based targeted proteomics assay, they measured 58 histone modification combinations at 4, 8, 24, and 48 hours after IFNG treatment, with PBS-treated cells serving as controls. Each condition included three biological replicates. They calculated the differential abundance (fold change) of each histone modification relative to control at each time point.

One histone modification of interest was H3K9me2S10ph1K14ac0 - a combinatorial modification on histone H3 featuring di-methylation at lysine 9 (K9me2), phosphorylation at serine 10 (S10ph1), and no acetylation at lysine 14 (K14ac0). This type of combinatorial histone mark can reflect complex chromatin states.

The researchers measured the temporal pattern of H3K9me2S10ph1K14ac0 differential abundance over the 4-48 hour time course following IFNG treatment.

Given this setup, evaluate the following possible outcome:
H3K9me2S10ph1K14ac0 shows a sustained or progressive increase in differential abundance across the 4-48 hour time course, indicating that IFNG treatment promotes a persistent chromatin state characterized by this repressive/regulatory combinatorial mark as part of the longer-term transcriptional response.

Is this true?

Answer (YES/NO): NO